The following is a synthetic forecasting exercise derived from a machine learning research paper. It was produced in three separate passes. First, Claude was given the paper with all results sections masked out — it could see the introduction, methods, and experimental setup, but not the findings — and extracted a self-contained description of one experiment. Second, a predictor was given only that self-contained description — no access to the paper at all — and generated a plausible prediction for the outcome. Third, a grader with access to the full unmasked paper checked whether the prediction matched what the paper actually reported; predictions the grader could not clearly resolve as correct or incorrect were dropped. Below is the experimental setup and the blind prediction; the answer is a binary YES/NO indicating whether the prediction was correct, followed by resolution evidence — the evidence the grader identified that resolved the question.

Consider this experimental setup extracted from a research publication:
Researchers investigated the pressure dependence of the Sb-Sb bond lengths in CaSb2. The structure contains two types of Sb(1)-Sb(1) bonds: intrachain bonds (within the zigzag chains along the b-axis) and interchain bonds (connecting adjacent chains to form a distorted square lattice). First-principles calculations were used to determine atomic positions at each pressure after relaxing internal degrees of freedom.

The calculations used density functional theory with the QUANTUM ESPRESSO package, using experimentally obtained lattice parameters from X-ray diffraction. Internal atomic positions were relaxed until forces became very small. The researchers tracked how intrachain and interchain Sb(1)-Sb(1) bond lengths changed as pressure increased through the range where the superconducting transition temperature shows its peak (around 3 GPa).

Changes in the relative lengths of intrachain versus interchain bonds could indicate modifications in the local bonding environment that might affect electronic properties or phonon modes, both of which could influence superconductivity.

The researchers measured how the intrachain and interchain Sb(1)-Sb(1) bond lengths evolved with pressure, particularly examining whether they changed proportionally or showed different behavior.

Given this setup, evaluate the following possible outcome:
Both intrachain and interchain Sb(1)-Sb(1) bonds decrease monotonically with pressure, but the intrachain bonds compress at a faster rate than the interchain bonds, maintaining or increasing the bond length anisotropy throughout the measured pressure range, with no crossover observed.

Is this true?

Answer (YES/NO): NO